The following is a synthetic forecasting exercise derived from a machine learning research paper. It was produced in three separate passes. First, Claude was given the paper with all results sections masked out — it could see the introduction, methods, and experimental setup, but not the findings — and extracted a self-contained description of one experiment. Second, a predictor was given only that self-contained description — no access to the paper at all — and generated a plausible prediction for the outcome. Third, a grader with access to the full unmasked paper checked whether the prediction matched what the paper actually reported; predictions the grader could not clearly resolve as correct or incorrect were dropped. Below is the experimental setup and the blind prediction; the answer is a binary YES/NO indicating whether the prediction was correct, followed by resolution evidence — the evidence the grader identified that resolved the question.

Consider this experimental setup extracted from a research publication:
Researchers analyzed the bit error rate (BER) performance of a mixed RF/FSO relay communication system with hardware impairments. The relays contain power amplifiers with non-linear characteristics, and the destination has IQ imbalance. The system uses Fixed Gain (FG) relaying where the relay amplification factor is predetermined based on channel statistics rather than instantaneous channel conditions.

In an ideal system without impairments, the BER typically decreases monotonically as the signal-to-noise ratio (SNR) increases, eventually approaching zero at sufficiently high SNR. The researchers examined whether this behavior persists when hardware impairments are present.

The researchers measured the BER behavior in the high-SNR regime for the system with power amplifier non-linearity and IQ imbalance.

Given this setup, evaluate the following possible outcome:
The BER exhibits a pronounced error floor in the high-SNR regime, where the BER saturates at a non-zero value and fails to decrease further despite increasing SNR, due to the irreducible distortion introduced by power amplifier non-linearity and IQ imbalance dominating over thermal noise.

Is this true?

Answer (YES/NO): YES